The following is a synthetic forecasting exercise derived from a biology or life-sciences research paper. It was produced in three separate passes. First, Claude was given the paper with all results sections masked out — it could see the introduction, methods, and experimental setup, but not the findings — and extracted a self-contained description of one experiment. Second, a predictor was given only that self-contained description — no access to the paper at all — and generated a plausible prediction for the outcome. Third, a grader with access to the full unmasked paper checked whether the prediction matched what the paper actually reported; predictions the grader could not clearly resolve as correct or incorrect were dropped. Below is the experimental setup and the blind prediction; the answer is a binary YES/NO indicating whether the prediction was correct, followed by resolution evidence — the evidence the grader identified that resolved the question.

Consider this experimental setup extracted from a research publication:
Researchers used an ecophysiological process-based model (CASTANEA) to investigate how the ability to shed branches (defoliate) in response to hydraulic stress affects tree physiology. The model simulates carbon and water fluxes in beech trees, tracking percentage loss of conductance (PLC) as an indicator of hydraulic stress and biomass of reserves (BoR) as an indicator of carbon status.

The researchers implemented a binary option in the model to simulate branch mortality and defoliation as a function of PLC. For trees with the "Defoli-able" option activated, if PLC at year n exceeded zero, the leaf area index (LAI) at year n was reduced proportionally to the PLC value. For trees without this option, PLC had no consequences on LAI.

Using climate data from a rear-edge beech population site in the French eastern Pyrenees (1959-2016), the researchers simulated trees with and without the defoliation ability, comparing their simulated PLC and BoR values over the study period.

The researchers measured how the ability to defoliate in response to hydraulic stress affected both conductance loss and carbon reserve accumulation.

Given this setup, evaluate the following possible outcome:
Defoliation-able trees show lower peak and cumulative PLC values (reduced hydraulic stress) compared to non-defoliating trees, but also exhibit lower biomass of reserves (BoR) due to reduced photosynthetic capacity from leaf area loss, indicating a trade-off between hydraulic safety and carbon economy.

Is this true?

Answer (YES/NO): YES